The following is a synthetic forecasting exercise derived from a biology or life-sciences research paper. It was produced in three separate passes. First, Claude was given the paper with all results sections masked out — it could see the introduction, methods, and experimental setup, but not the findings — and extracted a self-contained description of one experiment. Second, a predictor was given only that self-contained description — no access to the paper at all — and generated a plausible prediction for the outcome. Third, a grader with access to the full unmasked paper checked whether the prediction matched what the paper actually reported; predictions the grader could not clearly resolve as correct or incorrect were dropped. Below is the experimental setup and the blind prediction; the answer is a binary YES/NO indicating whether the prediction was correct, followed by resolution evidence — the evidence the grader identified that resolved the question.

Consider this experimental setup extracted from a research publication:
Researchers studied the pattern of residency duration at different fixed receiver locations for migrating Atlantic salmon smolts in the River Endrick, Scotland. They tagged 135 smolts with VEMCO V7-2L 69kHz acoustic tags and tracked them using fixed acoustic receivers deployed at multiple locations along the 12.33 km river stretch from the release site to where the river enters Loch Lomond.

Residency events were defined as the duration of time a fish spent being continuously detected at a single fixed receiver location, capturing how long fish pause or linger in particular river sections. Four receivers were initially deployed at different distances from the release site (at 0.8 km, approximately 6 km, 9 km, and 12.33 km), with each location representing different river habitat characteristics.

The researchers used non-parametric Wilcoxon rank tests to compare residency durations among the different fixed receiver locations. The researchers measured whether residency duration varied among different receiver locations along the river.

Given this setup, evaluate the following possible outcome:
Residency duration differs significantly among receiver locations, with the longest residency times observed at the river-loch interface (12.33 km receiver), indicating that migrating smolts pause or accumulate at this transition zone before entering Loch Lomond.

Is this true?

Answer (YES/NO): NO